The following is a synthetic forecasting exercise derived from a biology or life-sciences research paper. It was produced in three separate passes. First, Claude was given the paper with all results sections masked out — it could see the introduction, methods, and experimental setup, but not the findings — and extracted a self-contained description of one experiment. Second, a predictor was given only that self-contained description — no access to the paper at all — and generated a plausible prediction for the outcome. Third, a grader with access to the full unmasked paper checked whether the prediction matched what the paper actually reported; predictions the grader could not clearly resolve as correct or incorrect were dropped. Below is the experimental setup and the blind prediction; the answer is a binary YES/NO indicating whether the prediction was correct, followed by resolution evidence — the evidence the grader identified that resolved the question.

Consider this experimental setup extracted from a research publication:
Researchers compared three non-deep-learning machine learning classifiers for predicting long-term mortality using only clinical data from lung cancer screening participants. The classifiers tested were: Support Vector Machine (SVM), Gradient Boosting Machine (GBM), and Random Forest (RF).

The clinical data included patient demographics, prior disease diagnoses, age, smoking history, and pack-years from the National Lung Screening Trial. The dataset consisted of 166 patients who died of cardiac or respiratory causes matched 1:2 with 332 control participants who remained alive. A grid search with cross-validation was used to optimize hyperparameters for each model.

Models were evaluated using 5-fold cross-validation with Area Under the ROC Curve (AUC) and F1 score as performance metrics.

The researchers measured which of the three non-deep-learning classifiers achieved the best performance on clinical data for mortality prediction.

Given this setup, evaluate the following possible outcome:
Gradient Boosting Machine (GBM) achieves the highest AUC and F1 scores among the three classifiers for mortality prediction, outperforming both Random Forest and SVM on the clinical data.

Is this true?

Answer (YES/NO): NO